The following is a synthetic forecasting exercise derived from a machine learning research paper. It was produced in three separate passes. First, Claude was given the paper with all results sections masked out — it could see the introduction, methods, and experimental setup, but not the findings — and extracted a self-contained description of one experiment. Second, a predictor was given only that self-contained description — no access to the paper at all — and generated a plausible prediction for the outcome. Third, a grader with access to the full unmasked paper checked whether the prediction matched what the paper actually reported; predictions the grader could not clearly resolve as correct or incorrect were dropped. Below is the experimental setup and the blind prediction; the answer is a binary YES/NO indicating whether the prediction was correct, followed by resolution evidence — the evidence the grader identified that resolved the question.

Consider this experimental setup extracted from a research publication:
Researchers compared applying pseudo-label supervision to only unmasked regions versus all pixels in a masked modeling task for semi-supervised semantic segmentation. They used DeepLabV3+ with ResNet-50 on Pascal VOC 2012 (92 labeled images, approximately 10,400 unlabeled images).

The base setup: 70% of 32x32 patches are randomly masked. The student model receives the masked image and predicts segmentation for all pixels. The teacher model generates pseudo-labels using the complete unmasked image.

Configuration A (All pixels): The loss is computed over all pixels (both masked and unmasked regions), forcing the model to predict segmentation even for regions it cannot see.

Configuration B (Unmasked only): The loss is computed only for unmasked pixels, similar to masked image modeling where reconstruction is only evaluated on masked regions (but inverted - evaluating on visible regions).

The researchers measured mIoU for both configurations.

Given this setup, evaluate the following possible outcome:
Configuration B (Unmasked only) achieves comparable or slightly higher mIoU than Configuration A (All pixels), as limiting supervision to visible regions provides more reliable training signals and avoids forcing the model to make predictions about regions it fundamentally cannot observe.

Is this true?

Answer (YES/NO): NO